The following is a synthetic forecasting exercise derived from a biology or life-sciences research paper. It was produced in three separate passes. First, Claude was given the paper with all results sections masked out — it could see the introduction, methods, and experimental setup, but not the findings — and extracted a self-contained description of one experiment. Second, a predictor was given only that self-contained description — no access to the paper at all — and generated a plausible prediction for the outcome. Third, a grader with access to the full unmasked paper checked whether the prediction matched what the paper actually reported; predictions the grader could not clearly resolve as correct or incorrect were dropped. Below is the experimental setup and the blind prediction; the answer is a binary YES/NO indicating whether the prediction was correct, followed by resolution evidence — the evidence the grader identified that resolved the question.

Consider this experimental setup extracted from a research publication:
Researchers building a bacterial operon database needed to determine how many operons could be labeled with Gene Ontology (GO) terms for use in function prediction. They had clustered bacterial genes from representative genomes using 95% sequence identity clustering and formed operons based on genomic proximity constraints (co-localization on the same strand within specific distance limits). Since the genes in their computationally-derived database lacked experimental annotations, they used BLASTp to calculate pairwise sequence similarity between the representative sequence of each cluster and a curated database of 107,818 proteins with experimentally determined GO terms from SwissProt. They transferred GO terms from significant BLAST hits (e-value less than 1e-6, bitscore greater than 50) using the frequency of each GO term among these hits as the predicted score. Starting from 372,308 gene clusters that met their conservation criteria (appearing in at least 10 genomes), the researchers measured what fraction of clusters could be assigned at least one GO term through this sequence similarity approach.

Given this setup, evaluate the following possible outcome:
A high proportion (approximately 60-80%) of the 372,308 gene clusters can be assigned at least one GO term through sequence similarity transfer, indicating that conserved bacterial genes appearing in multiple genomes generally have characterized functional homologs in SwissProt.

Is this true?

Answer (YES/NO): YES